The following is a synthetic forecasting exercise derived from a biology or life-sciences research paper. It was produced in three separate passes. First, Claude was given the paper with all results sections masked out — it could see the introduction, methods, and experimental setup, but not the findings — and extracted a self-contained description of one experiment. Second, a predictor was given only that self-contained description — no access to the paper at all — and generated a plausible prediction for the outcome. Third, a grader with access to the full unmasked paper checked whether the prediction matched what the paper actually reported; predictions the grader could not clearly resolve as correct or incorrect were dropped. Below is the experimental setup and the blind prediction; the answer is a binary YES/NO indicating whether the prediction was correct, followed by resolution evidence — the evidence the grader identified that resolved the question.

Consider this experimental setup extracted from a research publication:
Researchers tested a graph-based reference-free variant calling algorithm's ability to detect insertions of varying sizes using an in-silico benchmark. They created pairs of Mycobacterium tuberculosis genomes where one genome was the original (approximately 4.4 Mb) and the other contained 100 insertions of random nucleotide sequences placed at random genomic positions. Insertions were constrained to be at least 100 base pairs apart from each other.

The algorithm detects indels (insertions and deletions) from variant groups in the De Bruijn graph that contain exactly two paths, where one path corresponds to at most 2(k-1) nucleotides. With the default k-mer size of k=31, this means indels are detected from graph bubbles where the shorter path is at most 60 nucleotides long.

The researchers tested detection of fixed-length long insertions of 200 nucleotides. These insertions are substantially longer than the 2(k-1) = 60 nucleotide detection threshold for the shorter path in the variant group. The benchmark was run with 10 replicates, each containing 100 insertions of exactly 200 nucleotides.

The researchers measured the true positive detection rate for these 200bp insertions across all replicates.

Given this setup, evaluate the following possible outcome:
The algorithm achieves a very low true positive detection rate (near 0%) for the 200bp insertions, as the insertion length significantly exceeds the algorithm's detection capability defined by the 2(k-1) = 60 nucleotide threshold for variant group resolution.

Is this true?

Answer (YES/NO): NO